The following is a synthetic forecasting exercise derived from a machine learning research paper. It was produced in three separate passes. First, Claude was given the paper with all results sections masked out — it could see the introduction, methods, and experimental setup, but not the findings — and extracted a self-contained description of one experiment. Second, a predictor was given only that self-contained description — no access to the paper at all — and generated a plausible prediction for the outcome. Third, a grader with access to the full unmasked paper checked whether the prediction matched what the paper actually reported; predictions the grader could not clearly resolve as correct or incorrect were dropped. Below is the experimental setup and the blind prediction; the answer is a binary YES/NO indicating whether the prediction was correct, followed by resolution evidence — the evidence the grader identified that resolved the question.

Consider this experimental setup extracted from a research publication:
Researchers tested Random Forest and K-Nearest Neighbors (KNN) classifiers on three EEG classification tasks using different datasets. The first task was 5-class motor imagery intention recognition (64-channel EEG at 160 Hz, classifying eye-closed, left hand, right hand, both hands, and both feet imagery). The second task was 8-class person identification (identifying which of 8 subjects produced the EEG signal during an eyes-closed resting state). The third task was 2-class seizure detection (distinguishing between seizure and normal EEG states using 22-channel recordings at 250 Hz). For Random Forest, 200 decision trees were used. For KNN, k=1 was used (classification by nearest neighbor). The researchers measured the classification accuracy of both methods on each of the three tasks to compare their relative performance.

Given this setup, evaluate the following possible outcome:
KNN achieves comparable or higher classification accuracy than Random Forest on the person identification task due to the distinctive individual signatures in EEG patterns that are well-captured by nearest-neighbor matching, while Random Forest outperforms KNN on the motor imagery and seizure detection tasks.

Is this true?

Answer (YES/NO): NO